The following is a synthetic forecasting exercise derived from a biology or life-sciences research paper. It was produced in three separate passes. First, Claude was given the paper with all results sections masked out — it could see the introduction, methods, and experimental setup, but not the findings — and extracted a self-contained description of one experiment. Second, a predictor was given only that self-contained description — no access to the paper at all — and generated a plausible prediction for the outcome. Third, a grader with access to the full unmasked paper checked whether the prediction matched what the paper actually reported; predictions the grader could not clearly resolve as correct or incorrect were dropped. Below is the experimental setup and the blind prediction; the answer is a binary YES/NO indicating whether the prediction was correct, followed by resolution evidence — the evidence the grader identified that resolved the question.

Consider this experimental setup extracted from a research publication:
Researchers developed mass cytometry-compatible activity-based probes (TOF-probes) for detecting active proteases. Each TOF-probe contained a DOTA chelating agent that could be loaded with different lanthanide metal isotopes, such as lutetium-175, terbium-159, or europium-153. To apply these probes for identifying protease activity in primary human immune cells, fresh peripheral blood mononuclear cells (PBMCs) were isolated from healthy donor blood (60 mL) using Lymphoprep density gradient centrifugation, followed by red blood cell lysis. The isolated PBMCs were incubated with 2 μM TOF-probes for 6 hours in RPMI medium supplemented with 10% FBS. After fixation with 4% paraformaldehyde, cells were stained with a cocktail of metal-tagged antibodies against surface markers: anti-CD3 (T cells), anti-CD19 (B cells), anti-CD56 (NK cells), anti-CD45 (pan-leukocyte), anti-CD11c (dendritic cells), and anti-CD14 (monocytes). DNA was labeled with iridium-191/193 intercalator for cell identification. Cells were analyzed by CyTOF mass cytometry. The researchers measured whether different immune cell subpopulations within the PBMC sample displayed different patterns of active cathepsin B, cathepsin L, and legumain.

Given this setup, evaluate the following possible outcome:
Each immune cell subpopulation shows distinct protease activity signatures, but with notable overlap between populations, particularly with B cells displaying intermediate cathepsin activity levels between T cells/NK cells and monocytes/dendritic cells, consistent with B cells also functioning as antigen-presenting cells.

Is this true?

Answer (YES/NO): NO